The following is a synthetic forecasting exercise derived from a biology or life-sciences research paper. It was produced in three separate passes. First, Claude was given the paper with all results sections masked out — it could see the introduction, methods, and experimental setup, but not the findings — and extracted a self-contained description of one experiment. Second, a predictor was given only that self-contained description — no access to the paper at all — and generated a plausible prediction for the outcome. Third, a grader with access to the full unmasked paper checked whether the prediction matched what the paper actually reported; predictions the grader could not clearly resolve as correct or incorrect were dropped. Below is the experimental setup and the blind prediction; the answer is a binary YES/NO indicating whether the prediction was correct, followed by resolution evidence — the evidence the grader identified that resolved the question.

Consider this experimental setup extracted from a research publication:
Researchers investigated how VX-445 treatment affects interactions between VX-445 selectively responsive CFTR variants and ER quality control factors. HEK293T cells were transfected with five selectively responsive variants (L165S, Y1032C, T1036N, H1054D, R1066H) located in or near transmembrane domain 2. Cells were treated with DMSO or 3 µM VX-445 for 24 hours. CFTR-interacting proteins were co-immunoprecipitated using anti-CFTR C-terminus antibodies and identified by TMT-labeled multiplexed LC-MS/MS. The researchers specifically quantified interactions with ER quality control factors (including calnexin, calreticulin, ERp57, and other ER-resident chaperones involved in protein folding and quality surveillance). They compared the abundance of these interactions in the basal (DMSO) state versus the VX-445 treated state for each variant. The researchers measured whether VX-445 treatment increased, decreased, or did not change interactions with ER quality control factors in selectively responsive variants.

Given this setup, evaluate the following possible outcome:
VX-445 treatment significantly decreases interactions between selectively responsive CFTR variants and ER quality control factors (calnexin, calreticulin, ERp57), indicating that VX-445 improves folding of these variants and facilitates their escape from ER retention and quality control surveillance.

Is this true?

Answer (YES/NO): YES